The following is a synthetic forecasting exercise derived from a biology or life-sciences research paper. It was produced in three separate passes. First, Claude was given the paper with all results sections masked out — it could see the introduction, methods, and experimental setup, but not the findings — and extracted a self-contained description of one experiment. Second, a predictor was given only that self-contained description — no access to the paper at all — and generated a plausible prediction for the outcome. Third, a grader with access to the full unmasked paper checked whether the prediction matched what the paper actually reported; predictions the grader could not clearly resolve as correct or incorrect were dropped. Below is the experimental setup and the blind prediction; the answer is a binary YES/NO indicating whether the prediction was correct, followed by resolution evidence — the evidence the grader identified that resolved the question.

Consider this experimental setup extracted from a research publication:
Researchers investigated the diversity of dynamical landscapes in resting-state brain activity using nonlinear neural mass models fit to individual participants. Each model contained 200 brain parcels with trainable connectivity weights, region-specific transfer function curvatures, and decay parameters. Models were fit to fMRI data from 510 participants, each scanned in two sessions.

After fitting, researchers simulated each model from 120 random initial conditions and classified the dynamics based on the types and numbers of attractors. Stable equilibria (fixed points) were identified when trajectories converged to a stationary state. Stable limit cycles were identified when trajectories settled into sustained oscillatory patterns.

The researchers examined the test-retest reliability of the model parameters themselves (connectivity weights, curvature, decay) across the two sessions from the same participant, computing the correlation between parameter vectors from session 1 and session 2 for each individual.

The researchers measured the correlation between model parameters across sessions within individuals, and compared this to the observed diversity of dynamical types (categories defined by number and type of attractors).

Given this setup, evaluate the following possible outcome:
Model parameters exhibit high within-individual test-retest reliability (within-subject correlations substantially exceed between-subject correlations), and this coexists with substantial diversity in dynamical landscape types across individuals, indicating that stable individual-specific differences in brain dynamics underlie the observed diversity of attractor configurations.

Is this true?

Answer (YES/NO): NO